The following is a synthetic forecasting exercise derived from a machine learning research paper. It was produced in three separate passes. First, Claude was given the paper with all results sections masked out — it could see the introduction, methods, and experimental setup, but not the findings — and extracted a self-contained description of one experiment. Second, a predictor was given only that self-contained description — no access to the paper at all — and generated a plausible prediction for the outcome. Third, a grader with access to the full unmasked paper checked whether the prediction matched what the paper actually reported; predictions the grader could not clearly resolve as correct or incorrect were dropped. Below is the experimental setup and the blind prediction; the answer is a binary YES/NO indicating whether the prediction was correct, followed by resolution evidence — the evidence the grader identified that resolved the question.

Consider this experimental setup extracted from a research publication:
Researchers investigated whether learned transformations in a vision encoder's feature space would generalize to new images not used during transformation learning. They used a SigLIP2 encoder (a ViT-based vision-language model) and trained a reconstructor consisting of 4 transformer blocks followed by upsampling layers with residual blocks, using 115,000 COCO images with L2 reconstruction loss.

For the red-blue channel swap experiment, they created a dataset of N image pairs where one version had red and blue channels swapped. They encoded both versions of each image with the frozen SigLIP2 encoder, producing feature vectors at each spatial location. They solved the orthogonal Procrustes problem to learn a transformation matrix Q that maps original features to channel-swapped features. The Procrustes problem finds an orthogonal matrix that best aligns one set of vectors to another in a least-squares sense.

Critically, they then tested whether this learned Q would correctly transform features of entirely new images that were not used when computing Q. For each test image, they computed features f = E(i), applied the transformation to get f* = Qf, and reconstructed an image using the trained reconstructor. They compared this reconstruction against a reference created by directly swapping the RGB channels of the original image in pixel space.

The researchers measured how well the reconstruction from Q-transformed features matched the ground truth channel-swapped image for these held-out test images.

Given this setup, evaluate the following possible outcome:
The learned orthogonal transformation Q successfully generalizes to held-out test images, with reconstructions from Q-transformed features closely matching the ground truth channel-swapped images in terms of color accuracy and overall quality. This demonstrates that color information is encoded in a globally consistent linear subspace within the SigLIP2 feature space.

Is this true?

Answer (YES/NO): YES